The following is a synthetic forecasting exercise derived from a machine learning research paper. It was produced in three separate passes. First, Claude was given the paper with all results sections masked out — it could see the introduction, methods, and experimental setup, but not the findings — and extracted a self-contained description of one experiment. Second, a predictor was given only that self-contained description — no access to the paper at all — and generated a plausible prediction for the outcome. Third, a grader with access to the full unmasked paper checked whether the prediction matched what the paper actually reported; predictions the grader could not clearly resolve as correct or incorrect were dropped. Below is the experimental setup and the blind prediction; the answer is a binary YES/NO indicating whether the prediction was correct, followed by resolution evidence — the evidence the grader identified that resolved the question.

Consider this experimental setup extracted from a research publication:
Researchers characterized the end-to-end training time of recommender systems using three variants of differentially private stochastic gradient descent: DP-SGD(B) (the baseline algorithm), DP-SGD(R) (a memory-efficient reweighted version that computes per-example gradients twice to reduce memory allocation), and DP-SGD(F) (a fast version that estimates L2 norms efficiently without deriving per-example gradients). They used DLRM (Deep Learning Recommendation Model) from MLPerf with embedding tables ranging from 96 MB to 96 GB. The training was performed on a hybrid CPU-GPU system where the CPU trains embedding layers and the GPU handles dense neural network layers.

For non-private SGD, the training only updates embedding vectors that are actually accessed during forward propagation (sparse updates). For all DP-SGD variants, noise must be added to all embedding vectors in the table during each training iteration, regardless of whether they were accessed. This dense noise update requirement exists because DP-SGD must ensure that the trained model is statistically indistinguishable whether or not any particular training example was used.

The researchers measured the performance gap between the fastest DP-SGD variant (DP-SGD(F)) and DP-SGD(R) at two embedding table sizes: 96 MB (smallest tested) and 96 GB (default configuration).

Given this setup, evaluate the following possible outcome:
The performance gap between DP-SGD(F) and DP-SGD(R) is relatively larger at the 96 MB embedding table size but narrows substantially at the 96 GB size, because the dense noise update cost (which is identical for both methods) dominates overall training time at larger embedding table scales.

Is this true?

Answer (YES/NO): YES